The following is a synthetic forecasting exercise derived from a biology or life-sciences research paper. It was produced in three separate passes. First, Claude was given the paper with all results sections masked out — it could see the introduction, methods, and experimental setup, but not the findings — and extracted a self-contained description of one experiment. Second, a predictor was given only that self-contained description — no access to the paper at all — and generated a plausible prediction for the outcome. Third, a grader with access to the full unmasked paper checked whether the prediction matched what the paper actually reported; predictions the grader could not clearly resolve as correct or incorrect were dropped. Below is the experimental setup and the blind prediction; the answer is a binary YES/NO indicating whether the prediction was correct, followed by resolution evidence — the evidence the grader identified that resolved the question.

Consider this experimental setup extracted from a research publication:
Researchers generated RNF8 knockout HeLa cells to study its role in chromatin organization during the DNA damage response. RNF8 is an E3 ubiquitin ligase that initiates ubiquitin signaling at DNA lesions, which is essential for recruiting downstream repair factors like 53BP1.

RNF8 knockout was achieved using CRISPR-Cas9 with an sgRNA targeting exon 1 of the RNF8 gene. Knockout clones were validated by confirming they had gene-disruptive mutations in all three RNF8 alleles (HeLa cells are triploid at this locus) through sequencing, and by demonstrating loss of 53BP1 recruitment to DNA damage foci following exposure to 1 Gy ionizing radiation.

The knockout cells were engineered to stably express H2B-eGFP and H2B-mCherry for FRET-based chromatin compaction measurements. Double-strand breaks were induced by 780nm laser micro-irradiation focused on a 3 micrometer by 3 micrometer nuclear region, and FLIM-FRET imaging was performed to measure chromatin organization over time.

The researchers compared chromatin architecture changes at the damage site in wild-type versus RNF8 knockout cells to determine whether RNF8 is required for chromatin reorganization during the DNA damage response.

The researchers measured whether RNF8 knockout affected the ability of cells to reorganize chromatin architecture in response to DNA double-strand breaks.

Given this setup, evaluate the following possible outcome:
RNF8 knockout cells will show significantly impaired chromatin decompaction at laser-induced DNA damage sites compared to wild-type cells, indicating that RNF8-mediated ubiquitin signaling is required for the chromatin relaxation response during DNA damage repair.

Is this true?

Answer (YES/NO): YES